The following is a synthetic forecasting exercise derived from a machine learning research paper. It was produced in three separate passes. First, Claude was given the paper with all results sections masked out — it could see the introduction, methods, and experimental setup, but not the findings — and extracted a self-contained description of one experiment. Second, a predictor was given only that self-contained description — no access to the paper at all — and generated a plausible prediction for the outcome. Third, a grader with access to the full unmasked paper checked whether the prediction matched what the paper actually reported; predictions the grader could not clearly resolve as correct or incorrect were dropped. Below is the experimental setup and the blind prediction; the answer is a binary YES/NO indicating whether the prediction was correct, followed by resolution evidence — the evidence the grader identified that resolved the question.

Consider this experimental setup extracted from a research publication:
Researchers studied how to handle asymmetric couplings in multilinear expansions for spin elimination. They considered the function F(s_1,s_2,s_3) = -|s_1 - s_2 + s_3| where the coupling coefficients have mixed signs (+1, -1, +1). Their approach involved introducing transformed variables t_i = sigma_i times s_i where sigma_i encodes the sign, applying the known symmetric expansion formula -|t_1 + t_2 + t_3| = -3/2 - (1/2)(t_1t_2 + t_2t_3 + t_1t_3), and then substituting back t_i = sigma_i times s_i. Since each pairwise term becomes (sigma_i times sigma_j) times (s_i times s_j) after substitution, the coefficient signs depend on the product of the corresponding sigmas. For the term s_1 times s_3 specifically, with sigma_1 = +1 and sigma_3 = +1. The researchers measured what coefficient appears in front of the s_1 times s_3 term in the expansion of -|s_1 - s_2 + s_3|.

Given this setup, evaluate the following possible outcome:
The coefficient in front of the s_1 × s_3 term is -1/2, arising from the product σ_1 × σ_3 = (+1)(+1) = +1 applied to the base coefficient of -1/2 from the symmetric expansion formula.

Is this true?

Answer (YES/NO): YES